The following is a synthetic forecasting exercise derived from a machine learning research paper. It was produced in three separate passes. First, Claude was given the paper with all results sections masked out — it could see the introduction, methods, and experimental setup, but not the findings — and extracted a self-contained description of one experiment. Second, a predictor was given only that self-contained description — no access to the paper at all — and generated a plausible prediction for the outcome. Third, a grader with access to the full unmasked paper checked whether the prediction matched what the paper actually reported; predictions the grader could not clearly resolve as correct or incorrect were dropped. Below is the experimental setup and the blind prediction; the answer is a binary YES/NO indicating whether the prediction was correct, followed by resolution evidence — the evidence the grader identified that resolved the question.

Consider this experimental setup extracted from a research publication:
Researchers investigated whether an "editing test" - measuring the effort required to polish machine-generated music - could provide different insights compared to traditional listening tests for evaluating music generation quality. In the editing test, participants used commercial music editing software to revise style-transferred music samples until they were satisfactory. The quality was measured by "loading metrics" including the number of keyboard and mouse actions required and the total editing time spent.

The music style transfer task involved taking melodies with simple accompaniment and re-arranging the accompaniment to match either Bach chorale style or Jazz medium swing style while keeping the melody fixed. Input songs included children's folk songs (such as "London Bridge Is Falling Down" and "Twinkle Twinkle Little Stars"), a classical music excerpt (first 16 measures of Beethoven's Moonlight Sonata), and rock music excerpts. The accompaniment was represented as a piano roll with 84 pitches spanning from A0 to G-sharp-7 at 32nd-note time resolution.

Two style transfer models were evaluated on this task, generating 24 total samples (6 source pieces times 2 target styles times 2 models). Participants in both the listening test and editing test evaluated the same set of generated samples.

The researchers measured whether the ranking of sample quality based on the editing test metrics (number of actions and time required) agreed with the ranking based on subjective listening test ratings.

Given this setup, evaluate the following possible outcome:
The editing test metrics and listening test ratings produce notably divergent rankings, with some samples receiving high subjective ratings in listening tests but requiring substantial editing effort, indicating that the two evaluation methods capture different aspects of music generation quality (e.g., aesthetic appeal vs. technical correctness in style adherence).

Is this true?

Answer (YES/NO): YES